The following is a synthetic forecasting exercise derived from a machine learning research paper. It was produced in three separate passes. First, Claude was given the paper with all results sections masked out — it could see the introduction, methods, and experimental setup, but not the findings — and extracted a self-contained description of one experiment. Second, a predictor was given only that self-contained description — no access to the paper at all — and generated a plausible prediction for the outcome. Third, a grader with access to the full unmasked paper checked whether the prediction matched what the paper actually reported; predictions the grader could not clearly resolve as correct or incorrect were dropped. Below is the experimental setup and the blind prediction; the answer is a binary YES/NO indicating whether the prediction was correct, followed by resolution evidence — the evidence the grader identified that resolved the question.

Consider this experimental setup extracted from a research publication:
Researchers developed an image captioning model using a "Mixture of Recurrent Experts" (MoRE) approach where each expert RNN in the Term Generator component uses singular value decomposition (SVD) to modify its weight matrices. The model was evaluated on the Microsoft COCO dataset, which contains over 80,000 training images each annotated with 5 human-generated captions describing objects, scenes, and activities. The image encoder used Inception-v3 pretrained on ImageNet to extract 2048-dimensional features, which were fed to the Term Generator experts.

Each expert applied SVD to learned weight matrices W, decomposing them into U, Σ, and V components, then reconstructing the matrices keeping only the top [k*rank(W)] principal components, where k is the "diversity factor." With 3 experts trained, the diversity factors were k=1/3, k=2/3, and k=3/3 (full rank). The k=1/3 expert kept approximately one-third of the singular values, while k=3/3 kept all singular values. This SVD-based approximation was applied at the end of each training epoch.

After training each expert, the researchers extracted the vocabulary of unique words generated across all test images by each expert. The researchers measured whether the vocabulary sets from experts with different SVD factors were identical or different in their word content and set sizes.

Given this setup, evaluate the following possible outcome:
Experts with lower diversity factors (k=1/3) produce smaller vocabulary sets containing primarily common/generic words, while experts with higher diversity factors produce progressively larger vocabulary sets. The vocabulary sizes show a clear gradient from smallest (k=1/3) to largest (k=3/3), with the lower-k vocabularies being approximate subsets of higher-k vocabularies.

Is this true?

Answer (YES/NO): NO